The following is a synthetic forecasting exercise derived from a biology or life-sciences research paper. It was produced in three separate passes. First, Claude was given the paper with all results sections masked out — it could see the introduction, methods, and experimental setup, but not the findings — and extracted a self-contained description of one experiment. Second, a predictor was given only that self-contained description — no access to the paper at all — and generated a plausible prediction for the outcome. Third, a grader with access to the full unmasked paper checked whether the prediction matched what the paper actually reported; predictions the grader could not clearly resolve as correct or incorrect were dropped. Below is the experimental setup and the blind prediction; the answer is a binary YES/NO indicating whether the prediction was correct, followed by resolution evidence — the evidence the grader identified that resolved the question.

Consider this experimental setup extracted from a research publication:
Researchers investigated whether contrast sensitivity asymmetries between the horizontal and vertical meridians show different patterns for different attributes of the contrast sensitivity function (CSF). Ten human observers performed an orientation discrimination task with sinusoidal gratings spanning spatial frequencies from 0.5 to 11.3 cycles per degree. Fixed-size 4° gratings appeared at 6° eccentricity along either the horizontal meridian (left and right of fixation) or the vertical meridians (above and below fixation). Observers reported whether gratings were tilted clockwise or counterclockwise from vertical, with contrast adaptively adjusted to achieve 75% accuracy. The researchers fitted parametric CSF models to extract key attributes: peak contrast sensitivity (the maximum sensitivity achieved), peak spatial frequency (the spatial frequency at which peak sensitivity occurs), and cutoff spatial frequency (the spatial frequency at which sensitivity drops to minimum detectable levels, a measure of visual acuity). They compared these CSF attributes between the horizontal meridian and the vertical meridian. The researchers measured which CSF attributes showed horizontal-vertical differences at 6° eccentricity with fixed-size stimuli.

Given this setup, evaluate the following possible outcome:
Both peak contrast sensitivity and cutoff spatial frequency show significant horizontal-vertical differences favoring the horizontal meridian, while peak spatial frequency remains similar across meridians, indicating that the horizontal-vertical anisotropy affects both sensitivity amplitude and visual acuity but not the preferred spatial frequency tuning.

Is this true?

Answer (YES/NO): YES